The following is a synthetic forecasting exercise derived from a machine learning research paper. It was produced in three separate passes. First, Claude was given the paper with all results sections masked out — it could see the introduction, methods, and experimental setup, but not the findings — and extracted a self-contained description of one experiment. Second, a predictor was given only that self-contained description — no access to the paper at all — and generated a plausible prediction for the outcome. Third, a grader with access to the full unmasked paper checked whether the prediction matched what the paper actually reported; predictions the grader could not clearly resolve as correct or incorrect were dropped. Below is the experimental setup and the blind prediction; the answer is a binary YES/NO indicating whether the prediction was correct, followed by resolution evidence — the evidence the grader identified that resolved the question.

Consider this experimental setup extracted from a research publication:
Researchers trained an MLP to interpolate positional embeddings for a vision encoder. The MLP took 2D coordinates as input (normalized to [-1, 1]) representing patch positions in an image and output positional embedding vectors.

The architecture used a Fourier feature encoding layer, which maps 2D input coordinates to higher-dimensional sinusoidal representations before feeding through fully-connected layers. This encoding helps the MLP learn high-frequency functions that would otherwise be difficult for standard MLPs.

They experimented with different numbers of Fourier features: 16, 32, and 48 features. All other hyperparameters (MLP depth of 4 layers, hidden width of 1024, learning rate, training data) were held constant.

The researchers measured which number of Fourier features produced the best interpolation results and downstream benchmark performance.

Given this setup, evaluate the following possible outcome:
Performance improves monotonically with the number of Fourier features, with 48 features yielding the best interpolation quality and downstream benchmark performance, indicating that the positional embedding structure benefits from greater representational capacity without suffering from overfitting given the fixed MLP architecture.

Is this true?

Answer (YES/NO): NO